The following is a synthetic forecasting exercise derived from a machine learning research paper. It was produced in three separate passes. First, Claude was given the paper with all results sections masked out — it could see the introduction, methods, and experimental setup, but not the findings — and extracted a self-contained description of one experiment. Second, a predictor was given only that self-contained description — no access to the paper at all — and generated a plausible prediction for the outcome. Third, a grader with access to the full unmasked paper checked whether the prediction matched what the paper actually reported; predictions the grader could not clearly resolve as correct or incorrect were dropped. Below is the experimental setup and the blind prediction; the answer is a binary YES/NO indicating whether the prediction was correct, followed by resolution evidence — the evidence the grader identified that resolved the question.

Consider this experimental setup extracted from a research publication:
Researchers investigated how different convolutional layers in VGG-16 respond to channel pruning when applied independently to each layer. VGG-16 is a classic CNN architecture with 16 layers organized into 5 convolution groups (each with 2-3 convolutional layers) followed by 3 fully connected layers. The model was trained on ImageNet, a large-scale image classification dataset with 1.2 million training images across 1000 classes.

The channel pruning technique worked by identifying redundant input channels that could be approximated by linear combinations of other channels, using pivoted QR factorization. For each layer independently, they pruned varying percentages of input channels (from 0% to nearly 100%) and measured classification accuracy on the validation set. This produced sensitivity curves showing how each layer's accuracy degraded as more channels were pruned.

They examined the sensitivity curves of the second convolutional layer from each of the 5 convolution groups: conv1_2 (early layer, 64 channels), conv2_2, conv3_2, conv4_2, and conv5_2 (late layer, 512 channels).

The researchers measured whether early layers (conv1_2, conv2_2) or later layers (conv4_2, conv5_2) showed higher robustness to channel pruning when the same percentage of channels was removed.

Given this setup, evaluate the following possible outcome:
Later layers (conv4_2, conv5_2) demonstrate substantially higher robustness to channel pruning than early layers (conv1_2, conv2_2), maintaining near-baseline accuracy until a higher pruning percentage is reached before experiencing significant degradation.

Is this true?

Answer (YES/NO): NO